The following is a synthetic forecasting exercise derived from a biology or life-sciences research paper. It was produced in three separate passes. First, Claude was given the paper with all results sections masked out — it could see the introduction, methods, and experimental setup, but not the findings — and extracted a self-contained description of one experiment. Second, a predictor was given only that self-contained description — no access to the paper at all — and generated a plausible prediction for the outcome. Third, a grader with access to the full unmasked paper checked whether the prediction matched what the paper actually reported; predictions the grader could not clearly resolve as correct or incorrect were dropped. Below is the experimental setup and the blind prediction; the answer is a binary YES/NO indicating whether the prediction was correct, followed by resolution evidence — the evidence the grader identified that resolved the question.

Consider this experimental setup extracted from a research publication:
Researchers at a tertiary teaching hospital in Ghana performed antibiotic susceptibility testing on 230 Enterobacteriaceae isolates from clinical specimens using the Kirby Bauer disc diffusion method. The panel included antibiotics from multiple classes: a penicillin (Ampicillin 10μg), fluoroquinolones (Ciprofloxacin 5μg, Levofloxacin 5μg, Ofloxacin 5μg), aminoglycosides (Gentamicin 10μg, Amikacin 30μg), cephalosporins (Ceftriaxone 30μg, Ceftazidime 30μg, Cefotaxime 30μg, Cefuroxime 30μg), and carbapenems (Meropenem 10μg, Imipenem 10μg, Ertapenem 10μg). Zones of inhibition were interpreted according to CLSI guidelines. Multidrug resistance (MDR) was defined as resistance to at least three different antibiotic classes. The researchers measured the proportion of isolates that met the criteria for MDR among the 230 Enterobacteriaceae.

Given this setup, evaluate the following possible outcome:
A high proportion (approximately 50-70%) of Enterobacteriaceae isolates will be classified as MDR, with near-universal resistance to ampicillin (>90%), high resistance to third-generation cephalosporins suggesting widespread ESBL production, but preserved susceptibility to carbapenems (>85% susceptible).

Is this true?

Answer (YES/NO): NO